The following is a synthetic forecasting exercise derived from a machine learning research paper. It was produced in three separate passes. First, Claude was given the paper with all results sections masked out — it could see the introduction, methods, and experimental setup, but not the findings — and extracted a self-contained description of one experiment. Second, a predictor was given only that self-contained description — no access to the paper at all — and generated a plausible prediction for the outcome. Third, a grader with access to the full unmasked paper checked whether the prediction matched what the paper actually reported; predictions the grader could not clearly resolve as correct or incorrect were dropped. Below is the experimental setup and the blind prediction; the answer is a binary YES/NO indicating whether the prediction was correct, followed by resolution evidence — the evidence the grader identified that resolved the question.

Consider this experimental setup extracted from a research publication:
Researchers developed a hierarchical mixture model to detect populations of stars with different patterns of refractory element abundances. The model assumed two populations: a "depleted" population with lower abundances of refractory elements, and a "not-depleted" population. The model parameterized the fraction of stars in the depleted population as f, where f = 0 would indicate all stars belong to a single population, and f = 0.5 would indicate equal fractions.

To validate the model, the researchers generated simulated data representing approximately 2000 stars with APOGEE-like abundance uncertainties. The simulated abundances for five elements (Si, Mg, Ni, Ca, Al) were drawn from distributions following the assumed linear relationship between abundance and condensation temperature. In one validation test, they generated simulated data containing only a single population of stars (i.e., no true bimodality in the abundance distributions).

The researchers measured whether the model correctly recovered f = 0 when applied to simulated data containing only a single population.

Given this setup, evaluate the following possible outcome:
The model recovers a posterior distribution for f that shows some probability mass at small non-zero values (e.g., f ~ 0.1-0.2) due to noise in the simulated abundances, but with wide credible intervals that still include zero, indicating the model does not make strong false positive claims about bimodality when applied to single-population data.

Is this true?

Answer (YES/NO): NO